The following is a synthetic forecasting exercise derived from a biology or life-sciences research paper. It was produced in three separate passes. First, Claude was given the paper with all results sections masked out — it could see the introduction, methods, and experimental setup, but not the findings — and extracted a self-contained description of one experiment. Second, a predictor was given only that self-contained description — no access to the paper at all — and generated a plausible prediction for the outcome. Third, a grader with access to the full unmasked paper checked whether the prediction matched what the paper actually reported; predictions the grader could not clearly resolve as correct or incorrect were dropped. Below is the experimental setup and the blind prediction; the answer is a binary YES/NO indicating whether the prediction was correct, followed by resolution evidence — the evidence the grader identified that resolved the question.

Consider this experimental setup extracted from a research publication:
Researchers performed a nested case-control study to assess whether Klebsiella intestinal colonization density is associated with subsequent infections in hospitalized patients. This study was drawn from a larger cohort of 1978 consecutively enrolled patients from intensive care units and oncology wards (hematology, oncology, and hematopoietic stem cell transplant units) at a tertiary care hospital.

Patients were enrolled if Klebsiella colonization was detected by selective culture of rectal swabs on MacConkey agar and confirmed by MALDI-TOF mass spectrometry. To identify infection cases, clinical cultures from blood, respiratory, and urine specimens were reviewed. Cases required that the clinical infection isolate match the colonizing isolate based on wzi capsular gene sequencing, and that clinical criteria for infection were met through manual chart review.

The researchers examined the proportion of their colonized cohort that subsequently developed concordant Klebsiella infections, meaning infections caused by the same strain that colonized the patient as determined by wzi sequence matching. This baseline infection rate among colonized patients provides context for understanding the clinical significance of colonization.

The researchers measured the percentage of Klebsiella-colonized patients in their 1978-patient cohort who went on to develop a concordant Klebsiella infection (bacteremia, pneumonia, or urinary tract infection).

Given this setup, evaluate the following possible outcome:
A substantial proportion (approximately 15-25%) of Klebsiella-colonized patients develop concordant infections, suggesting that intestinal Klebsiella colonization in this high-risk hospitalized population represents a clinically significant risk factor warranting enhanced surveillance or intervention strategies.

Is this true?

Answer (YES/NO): NO